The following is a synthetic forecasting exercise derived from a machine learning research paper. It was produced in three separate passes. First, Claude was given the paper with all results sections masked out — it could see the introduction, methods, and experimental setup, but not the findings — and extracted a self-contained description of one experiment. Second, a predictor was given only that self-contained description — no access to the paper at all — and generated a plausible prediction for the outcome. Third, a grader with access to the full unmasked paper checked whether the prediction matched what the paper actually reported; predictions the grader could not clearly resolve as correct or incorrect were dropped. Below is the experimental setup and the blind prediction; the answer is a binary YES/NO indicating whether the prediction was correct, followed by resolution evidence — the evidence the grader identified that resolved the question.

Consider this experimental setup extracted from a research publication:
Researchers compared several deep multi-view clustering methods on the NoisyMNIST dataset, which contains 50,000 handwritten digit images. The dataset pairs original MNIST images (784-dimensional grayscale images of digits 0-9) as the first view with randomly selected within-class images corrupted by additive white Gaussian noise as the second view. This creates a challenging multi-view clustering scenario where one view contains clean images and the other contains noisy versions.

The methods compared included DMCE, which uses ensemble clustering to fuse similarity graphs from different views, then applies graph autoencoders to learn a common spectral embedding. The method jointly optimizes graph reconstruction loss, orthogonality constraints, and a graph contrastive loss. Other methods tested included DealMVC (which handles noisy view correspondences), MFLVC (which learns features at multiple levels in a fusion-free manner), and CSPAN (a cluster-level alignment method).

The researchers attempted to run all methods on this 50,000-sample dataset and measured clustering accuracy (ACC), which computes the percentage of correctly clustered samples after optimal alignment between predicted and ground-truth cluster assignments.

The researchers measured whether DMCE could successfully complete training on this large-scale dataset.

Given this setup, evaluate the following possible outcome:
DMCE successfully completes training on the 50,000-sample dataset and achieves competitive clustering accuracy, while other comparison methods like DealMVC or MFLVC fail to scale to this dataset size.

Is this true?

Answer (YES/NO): NO